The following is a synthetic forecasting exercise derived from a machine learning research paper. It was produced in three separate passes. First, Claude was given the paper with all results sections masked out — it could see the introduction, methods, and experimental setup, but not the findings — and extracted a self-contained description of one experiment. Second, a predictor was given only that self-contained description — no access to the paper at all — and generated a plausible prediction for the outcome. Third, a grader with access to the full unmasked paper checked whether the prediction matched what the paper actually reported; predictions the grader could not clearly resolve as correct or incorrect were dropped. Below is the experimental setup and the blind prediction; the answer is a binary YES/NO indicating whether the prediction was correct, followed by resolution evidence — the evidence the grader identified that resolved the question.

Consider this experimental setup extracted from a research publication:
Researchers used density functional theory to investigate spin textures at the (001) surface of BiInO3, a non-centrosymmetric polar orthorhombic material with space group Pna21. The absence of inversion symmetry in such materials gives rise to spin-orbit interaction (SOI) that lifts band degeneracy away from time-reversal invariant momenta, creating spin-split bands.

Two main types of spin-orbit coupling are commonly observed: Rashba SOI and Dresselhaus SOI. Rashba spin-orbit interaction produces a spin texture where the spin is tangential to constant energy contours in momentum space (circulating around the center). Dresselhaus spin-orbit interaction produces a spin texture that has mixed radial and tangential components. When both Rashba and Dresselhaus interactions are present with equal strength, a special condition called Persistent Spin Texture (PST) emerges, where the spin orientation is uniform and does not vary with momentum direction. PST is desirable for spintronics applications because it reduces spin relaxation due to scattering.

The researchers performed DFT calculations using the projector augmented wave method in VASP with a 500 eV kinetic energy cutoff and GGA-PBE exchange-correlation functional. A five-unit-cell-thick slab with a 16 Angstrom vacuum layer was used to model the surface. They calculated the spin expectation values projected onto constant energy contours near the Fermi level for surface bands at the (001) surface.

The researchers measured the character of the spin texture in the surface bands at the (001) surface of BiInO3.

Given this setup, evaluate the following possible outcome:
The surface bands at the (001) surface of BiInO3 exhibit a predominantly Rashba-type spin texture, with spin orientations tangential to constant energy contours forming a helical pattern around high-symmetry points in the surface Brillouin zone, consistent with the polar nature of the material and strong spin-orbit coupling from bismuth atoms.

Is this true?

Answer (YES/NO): NO